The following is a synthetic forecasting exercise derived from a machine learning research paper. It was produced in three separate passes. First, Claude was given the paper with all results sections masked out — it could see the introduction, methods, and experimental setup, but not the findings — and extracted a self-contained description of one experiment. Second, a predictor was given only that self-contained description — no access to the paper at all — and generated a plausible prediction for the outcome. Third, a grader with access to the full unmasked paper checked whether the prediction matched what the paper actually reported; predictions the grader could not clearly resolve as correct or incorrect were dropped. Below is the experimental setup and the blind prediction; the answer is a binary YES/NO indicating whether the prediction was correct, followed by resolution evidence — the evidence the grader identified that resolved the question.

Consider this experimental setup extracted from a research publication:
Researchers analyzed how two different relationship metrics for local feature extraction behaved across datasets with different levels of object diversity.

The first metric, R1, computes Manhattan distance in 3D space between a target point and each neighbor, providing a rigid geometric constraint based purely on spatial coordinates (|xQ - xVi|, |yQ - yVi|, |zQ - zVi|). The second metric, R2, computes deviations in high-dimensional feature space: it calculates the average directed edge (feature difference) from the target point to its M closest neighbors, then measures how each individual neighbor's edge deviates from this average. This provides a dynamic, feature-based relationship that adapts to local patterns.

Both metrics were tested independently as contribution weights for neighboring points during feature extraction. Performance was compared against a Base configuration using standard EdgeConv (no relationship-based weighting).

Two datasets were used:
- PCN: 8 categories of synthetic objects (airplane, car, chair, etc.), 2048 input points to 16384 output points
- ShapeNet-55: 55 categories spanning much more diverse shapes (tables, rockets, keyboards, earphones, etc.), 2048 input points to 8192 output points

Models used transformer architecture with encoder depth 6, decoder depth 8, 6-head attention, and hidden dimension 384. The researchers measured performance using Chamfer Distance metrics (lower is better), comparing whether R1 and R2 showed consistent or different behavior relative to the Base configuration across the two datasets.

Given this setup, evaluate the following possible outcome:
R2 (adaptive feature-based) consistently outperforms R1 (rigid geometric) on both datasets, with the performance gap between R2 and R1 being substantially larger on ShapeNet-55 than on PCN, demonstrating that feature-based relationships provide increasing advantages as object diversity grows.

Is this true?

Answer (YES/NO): NO